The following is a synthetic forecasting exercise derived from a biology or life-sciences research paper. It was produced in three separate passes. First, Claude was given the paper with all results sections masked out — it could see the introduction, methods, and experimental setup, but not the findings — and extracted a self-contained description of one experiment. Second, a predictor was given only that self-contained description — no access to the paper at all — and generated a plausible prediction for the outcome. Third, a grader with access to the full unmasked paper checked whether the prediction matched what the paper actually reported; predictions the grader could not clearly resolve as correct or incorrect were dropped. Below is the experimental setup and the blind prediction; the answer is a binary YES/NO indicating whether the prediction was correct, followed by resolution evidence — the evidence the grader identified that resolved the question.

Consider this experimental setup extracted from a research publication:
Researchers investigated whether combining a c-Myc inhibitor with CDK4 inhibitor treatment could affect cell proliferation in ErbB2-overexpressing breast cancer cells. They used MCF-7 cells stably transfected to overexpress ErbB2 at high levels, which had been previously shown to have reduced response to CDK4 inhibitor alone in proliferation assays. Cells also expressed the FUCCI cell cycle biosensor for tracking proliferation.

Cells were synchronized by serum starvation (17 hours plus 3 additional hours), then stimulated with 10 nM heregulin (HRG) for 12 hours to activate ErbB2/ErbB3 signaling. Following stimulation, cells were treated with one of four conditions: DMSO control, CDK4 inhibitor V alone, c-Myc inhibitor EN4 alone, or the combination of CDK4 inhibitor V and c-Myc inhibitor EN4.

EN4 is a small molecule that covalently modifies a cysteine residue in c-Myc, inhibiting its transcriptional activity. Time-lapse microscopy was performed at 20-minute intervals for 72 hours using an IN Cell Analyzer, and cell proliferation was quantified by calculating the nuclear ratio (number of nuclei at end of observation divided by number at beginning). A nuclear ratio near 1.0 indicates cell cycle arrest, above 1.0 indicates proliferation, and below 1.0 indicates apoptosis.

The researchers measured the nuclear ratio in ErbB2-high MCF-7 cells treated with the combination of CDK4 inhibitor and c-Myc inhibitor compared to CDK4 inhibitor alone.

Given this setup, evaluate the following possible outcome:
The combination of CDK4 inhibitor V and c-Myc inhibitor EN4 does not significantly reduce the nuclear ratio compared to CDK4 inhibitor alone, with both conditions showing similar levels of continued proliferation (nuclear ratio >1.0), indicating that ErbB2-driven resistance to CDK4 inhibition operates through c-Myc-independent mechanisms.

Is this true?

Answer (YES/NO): NO